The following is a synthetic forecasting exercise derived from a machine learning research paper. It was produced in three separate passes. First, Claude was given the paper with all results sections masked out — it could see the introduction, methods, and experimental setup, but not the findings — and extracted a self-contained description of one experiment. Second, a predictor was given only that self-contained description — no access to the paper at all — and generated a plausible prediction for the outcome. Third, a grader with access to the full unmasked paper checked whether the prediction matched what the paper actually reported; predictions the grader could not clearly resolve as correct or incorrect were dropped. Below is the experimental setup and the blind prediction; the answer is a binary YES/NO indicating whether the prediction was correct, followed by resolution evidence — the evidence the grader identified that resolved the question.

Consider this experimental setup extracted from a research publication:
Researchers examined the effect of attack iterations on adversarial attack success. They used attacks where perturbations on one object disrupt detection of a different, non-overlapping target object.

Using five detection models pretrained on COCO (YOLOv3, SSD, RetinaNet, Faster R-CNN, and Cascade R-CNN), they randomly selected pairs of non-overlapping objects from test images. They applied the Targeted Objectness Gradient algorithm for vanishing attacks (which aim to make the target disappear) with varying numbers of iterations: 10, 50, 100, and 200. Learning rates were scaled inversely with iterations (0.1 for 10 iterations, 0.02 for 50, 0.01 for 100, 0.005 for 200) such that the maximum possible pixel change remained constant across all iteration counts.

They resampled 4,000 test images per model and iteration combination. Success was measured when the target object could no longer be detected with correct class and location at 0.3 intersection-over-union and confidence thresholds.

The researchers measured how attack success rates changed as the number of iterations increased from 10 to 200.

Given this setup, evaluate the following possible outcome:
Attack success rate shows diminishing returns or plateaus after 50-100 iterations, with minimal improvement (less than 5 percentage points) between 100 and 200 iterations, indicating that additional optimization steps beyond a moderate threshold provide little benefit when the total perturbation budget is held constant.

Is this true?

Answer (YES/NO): NO